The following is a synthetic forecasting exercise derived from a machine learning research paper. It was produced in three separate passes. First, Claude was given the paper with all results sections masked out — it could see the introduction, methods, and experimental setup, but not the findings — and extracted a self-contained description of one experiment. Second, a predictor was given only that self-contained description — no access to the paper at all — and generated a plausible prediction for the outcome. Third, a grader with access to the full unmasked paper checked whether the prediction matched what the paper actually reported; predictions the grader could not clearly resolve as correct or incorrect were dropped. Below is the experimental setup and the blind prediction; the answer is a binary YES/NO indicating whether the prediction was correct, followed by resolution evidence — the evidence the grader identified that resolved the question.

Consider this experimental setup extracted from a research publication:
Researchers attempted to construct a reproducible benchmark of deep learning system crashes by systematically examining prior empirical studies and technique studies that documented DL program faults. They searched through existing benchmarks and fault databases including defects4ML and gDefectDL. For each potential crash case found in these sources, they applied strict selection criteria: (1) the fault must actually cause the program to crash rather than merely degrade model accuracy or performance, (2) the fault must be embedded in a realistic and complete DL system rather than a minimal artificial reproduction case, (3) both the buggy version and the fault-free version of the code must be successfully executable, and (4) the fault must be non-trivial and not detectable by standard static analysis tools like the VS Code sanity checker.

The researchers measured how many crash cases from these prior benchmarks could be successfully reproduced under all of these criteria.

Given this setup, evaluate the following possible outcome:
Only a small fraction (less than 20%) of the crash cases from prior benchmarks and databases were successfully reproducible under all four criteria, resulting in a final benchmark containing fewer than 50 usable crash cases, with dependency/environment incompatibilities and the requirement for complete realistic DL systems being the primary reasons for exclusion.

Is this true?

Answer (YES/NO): NO